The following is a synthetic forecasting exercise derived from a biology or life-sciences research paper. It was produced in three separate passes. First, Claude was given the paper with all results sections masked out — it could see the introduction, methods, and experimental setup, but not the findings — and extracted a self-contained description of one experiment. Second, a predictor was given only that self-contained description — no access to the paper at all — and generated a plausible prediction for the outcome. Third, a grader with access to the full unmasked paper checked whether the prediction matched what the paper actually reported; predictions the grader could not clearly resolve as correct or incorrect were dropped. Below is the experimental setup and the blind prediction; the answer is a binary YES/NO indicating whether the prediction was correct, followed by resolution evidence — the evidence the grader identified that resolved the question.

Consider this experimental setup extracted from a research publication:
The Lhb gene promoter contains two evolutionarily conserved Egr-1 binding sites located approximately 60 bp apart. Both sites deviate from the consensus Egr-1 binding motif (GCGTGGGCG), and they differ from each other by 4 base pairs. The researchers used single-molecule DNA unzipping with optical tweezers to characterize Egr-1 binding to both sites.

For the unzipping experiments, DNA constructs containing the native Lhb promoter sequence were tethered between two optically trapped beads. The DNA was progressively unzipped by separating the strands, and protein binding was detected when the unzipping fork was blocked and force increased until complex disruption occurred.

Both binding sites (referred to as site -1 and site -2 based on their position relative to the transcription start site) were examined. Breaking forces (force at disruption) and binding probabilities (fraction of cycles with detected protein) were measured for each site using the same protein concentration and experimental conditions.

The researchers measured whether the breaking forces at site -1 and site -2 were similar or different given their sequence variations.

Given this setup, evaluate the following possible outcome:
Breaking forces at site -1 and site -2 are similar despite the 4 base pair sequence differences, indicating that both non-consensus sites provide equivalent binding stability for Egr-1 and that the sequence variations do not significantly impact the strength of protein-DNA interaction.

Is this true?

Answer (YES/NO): NO